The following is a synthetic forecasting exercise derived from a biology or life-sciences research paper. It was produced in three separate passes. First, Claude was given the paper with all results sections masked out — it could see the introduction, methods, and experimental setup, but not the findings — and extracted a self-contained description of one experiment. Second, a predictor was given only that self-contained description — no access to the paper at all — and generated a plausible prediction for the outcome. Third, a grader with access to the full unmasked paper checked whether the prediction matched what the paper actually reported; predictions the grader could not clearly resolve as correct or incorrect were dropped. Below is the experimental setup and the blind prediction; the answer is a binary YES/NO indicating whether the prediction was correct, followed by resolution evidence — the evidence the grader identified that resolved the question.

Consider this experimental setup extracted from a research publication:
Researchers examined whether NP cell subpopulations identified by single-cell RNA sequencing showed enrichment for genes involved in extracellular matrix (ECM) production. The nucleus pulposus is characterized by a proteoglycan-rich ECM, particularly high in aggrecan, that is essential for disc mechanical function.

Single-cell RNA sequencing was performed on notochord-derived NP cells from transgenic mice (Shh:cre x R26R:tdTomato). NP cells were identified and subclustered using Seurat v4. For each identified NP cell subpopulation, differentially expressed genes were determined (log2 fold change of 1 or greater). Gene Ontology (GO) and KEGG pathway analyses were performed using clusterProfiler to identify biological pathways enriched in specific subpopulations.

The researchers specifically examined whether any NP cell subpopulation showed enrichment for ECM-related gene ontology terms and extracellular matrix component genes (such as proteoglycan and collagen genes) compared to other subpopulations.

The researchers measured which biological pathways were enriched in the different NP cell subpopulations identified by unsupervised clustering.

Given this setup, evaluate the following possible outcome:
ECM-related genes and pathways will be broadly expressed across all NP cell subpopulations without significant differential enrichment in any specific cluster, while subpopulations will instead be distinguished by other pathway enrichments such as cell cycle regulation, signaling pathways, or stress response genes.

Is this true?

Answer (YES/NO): NO